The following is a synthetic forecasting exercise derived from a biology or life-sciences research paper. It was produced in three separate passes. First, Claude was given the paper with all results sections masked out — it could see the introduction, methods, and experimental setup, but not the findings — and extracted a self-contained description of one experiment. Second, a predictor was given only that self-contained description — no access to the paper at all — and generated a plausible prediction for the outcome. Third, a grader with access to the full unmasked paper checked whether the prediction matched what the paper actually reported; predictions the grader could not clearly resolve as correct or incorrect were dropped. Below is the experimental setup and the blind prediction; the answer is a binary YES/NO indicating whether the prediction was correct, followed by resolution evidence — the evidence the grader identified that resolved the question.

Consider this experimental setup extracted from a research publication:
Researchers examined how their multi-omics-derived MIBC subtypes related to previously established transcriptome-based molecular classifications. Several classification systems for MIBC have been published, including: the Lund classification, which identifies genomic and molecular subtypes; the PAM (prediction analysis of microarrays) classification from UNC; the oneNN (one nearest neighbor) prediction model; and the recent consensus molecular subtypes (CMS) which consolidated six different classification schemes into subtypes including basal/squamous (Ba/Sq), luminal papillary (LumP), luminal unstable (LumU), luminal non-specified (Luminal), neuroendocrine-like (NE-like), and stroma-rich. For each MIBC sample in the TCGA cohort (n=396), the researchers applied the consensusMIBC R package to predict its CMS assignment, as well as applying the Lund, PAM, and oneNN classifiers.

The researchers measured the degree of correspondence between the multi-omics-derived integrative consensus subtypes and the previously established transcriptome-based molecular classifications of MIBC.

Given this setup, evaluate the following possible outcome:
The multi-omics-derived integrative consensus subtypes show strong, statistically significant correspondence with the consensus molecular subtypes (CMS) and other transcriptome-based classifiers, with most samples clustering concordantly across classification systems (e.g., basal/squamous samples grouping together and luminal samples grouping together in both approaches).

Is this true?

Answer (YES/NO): YES